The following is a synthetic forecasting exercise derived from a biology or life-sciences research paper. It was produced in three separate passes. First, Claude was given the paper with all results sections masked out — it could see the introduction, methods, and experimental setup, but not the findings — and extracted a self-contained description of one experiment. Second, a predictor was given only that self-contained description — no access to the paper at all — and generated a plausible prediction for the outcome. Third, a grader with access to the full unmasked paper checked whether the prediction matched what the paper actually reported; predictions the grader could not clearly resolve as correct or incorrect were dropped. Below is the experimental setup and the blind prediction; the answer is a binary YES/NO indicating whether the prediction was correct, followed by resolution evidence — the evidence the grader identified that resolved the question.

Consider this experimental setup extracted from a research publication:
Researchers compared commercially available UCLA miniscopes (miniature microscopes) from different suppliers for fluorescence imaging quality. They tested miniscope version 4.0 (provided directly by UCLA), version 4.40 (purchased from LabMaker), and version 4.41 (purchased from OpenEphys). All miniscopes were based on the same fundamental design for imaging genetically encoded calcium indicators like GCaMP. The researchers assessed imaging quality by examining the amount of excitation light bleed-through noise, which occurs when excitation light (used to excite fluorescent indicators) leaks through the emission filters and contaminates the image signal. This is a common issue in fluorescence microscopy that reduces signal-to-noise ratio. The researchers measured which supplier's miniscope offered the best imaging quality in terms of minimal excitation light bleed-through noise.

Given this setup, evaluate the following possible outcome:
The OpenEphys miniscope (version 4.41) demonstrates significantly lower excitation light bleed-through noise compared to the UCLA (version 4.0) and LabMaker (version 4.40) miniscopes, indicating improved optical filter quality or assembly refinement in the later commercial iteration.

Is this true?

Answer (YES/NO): NO